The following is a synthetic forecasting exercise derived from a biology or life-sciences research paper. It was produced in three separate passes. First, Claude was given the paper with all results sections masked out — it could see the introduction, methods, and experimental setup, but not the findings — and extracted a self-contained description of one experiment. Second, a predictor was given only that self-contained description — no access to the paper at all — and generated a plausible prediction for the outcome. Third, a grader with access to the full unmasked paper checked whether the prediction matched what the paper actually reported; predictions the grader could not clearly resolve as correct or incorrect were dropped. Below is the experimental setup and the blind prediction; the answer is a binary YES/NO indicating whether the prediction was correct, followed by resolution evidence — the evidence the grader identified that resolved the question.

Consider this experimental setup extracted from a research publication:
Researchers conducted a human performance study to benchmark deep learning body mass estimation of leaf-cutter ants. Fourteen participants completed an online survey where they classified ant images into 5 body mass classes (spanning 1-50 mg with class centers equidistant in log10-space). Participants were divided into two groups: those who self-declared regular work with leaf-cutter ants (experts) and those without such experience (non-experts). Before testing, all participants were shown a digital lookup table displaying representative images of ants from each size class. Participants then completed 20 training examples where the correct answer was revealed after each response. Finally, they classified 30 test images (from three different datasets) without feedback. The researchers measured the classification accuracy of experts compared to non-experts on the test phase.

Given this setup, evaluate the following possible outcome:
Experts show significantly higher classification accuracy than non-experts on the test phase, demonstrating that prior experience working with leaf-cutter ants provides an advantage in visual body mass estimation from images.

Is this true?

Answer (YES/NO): NO